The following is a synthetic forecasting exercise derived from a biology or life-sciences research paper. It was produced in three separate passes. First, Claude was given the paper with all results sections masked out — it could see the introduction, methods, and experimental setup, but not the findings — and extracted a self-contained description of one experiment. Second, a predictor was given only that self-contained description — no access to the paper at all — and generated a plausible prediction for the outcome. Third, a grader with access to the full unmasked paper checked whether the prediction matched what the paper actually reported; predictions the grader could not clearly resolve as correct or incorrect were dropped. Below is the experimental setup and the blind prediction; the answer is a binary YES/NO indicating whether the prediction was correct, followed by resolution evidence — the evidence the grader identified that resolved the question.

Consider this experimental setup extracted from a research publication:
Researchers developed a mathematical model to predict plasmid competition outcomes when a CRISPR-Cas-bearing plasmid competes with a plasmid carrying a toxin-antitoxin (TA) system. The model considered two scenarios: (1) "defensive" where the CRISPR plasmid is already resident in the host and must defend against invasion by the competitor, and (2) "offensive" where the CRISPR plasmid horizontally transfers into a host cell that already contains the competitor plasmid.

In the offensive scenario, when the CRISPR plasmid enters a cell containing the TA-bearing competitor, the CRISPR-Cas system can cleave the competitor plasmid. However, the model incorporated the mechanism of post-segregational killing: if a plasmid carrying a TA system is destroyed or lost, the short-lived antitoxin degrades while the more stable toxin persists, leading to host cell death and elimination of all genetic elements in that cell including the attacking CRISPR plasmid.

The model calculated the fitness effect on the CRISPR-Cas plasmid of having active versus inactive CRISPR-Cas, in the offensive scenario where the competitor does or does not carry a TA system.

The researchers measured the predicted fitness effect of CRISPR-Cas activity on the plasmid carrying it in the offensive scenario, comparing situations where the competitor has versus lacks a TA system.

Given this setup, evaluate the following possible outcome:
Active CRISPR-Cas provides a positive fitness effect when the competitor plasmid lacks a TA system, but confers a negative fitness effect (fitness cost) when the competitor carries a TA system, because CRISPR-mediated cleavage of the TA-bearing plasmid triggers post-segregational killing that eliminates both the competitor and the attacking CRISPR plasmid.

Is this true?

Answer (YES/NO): YES